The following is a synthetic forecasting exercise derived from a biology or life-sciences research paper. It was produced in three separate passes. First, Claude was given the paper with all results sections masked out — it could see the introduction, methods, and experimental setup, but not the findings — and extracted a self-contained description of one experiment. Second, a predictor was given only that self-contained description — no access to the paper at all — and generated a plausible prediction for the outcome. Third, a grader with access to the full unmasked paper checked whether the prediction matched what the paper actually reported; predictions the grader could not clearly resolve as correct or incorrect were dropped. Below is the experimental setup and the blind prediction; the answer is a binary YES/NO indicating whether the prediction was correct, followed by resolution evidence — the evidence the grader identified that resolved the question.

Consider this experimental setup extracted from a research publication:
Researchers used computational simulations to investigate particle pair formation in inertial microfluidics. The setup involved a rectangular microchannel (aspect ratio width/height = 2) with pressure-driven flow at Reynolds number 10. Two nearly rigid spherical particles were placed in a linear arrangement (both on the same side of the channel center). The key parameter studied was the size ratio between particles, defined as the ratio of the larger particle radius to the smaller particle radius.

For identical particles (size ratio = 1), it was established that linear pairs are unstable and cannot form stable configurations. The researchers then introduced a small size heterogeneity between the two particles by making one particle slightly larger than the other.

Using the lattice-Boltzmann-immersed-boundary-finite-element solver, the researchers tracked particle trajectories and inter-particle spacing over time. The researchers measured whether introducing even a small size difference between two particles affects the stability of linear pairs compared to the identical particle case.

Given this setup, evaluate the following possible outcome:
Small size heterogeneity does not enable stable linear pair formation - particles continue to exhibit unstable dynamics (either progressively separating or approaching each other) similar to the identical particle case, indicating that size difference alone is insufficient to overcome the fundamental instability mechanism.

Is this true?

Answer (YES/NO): NO